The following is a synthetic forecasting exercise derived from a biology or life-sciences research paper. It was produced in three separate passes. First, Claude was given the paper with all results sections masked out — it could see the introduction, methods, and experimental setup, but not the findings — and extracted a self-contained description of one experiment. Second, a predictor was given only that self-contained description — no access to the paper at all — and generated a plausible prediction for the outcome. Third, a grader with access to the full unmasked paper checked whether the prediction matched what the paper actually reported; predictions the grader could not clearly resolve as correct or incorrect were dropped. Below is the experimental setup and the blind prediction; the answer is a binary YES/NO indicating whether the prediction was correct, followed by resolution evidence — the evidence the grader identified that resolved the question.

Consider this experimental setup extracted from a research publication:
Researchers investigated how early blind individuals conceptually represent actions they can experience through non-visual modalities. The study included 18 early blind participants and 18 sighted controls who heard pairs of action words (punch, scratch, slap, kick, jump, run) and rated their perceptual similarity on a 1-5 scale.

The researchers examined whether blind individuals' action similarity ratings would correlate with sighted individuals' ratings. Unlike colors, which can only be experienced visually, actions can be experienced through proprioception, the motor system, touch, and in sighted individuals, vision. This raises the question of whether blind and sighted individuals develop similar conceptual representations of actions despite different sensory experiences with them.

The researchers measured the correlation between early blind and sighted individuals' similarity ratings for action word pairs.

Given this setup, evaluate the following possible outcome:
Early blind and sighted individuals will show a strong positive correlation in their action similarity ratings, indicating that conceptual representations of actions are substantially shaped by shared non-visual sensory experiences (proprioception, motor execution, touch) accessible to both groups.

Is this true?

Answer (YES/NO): YES